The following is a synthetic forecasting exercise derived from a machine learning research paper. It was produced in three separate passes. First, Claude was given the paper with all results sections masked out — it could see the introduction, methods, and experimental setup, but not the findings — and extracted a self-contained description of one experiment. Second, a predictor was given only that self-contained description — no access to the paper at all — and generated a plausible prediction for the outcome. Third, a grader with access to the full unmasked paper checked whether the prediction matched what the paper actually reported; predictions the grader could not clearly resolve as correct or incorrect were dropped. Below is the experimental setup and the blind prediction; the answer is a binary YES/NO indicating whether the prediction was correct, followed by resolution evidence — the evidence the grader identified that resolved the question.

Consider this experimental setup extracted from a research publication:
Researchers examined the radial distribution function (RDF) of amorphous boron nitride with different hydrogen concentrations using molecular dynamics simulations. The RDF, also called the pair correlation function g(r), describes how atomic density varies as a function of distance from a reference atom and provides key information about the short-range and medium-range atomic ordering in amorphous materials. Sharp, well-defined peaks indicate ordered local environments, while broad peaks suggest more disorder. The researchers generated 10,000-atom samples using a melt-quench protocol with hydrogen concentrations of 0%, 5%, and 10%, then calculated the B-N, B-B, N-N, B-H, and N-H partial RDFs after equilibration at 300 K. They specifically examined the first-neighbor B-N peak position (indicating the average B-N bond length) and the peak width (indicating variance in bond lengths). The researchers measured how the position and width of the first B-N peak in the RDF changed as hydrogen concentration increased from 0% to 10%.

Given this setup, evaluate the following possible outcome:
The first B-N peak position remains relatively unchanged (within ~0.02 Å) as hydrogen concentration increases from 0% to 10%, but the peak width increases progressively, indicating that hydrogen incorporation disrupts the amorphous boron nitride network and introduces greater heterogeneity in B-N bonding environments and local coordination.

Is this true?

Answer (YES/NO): NO